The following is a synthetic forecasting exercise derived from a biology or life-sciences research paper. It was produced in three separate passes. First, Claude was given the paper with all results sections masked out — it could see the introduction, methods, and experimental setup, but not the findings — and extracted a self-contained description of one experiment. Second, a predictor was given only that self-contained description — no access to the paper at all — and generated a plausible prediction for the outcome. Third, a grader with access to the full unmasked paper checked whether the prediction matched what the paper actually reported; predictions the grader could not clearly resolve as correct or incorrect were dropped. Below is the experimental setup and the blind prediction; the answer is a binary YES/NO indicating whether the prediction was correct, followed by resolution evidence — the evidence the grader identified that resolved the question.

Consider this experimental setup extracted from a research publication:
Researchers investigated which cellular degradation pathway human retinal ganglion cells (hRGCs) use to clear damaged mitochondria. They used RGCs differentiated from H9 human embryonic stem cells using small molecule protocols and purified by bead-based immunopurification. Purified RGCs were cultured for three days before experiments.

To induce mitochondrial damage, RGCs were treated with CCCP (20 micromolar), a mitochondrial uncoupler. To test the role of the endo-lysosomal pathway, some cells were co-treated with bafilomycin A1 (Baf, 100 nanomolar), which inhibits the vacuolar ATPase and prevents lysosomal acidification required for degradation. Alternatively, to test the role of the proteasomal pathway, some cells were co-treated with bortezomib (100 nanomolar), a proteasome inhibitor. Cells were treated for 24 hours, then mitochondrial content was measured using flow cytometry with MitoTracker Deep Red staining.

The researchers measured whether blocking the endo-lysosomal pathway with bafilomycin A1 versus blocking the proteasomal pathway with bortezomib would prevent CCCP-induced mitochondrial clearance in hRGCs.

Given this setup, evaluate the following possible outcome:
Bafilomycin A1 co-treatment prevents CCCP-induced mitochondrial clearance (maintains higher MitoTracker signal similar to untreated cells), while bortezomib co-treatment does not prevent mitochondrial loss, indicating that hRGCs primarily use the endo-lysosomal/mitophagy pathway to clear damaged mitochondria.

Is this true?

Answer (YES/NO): NO